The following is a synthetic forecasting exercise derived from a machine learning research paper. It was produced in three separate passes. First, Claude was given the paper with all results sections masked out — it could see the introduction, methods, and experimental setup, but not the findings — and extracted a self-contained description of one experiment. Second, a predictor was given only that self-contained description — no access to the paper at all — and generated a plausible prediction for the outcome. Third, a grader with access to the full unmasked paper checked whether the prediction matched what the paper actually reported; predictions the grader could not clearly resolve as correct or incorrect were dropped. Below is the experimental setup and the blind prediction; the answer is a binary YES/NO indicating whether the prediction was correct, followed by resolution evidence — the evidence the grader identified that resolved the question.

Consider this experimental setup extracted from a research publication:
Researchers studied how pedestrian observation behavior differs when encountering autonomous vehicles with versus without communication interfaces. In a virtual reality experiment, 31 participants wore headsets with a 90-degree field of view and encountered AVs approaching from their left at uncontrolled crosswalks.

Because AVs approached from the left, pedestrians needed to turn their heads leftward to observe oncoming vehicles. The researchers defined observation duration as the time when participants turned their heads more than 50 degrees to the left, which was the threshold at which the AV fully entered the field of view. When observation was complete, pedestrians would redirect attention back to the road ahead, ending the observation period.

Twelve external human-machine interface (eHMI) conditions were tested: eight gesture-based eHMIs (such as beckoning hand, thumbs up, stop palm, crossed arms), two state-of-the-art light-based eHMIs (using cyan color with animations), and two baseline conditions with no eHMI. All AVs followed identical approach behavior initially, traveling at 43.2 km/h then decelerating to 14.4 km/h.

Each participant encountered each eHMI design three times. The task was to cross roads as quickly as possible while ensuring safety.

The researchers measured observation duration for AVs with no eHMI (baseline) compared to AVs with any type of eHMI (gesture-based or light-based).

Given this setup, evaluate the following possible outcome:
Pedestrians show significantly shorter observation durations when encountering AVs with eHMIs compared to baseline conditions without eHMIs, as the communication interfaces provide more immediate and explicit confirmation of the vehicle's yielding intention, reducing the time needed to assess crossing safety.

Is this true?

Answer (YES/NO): NO